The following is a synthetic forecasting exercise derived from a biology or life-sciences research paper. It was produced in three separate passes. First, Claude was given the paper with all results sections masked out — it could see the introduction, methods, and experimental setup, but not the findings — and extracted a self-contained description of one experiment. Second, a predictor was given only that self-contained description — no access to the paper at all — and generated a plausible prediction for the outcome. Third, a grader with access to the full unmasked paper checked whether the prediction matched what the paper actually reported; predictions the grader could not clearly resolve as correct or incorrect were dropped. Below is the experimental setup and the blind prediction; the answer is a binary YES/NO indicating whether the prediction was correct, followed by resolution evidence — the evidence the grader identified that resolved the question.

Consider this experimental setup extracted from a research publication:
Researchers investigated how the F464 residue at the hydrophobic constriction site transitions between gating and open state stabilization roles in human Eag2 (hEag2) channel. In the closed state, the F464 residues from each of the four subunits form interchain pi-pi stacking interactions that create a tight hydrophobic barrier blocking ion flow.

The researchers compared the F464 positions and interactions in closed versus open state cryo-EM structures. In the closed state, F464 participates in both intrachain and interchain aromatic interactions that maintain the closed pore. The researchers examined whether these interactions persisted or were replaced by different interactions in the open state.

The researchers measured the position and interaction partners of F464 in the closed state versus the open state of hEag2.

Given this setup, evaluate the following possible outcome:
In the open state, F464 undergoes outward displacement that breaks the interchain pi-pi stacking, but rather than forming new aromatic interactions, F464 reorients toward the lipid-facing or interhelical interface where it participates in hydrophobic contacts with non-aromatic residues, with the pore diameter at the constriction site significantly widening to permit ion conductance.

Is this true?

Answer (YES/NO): NO